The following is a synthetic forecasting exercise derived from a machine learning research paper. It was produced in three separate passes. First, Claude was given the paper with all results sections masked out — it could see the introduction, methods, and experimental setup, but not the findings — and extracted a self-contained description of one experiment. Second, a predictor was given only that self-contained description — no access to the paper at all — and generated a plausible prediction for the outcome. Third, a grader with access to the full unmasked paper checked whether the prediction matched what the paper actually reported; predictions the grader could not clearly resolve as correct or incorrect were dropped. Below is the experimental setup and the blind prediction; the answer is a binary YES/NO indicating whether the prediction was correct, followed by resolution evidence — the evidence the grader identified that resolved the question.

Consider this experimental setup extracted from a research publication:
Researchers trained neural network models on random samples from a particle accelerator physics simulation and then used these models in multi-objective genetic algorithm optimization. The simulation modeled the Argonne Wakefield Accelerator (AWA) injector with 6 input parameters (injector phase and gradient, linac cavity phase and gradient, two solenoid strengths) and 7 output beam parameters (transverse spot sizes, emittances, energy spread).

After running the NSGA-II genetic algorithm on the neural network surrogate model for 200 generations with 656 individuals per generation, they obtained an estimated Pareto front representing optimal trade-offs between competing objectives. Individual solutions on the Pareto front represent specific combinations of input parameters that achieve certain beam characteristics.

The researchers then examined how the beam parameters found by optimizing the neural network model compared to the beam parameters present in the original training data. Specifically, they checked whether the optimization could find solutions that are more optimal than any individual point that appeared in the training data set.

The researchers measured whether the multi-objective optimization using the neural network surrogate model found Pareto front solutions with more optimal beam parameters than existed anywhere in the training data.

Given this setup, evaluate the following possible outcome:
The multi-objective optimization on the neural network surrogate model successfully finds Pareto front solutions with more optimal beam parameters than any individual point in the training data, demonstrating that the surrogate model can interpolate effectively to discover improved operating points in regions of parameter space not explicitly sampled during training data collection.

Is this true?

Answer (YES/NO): YES